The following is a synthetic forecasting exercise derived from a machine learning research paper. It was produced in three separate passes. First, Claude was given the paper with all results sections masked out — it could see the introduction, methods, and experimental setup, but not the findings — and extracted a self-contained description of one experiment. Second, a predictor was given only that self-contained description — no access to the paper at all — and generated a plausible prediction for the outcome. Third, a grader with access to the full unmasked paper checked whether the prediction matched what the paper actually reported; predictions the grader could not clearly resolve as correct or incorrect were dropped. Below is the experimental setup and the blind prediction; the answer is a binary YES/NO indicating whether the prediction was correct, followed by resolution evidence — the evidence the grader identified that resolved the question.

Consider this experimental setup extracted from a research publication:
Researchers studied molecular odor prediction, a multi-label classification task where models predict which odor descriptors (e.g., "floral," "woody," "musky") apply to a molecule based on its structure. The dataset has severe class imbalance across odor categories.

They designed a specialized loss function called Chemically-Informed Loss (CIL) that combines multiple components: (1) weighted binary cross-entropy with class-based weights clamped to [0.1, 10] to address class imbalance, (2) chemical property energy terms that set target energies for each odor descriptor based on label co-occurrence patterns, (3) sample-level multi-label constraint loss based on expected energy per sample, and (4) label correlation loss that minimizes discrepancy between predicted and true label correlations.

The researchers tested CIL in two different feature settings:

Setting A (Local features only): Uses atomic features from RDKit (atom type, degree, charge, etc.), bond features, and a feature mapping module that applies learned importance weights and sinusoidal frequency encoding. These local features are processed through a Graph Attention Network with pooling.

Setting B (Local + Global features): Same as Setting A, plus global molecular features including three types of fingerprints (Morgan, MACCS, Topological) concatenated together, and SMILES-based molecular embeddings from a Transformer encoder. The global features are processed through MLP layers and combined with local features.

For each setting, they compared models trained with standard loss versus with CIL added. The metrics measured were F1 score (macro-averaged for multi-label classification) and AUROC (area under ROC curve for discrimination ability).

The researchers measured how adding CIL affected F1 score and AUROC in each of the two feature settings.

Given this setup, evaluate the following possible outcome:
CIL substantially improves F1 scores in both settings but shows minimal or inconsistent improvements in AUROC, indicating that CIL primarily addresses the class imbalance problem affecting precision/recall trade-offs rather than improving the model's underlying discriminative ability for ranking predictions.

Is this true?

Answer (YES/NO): YES